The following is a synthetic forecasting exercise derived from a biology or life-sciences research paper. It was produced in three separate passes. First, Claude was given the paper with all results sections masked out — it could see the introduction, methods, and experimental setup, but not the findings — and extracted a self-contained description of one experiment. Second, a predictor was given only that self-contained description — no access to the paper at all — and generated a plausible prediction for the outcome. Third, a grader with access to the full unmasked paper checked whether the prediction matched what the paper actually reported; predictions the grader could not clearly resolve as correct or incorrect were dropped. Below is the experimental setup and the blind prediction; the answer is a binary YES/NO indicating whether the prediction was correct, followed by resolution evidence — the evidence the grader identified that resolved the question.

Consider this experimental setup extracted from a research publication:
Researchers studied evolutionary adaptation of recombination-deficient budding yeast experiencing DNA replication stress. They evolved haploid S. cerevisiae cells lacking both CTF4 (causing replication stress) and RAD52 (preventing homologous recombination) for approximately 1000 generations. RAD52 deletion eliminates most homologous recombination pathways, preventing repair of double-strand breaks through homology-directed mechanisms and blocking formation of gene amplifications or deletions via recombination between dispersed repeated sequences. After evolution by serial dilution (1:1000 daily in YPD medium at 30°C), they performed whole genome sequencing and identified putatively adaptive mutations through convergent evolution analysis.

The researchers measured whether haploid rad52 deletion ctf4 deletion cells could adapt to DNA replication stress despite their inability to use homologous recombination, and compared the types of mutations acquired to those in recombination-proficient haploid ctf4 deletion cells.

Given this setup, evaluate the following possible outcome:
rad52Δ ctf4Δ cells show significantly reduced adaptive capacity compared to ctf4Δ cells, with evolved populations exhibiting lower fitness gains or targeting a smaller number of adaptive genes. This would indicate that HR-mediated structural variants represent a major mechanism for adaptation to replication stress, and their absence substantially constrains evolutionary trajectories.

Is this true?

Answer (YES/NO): NO